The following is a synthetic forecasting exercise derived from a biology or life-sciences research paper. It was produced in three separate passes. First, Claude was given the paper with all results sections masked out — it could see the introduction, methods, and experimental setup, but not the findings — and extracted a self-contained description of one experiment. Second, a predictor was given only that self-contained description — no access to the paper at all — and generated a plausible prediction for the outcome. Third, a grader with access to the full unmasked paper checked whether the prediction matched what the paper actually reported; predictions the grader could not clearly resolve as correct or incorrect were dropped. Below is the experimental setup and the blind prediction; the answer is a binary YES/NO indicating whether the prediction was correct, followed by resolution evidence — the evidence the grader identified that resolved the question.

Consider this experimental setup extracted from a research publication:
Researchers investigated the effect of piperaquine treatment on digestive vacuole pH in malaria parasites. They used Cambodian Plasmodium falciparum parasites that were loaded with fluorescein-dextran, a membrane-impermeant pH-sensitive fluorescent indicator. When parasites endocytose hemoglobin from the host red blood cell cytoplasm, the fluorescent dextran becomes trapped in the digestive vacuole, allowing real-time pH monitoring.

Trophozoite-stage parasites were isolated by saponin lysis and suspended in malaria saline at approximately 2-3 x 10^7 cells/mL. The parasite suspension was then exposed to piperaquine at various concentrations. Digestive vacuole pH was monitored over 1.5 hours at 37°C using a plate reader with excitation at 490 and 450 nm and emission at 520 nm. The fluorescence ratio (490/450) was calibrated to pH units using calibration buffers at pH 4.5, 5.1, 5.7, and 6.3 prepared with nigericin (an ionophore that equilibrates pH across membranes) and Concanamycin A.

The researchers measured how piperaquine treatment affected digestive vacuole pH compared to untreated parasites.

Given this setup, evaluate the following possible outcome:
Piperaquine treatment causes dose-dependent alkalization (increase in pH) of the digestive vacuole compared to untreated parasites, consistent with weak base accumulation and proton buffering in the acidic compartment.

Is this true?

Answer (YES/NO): NO